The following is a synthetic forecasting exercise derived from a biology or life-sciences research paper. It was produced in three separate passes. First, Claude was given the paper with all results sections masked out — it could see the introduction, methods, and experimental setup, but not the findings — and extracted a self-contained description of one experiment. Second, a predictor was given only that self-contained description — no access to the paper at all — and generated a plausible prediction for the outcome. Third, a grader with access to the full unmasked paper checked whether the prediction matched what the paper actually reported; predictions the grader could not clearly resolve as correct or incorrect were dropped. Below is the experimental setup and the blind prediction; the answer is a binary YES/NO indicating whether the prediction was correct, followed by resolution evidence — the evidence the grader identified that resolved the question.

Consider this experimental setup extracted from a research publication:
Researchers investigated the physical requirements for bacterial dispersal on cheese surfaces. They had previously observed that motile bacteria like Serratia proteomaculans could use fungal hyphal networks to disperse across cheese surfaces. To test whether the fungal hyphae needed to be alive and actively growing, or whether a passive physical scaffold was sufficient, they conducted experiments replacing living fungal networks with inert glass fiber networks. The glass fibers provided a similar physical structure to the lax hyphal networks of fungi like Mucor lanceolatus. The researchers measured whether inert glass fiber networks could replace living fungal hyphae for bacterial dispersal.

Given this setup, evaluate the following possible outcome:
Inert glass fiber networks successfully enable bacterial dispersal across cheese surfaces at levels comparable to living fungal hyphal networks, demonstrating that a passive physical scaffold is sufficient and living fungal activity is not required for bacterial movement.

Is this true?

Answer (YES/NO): NO